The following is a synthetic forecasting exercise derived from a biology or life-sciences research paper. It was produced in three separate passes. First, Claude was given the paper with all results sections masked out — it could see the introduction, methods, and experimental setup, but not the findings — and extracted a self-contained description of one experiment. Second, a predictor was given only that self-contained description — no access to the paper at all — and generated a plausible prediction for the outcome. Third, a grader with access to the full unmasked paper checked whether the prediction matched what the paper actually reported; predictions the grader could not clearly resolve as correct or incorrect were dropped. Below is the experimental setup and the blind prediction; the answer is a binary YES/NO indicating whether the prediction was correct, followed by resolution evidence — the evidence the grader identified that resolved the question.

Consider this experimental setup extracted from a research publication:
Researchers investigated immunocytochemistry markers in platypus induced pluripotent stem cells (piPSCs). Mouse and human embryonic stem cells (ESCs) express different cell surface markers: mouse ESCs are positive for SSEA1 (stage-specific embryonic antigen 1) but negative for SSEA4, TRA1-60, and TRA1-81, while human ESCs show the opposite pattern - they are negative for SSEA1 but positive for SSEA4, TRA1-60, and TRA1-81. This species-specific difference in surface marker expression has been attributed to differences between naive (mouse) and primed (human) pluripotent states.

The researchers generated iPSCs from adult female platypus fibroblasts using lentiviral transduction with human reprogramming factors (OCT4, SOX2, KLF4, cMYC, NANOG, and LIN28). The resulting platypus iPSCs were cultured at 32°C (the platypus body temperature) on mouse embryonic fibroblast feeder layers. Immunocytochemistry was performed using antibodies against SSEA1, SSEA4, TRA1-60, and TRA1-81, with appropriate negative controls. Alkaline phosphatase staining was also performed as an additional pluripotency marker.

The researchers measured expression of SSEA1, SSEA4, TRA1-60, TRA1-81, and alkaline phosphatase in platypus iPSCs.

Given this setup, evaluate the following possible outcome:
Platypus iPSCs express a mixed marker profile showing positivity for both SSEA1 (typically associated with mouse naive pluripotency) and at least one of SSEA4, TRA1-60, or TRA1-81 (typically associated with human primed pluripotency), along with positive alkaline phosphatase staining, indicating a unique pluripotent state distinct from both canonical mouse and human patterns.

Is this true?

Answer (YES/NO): YES